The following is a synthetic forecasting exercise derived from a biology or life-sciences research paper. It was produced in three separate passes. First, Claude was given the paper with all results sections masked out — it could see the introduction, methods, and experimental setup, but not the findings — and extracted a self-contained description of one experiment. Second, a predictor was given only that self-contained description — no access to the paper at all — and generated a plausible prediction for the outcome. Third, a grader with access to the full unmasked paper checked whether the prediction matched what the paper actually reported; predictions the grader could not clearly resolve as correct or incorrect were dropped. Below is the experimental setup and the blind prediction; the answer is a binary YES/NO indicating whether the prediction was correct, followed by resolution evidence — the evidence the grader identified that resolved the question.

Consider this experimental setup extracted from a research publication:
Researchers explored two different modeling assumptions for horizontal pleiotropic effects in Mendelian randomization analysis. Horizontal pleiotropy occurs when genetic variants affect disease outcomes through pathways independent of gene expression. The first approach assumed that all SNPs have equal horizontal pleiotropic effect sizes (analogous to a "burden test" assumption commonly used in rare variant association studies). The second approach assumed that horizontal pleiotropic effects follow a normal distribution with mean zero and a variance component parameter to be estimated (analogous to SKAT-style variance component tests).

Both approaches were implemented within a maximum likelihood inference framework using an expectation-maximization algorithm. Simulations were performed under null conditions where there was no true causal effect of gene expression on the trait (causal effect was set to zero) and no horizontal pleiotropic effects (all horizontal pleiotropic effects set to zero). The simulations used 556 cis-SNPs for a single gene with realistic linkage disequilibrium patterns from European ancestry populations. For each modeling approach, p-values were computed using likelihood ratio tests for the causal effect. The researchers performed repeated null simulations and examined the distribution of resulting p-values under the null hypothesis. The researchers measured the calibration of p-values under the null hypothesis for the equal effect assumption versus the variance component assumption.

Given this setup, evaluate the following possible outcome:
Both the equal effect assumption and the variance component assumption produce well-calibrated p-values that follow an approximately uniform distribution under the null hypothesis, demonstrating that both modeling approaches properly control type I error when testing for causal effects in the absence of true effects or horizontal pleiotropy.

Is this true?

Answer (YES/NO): NO